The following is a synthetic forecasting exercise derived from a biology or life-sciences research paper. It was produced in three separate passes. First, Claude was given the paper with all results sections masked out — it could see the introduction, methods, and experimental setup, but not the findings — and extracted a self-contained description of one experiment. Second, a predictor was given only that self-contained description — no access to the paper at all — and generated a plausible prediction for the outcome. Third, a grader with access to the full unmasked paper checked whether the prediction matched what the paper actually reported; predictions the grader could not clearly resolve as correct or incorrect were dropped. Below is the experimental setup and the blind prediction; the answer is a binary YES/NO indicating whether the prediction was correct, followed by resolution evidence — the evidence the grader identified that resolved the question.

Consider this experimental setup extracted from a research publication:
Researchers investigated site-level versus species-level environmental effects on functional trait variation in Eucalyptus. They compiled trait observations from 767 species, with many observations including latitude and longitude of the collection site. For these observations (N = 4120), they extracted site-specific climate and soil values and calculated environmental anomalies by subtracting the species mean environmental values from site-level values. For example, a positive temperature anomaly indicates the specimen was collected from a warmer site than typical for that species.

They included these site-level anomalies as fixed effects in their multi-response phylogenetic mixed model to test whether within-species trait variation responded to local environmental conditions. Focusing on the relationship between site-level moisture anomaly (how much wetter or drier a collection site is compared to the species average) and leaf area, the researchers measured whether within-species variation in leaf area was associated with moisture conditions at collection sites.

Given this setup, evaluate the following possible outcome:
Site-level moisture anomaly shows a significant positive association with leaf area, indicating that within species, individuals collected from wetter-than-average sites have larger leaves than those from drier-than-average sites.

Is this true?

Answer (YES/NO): NO